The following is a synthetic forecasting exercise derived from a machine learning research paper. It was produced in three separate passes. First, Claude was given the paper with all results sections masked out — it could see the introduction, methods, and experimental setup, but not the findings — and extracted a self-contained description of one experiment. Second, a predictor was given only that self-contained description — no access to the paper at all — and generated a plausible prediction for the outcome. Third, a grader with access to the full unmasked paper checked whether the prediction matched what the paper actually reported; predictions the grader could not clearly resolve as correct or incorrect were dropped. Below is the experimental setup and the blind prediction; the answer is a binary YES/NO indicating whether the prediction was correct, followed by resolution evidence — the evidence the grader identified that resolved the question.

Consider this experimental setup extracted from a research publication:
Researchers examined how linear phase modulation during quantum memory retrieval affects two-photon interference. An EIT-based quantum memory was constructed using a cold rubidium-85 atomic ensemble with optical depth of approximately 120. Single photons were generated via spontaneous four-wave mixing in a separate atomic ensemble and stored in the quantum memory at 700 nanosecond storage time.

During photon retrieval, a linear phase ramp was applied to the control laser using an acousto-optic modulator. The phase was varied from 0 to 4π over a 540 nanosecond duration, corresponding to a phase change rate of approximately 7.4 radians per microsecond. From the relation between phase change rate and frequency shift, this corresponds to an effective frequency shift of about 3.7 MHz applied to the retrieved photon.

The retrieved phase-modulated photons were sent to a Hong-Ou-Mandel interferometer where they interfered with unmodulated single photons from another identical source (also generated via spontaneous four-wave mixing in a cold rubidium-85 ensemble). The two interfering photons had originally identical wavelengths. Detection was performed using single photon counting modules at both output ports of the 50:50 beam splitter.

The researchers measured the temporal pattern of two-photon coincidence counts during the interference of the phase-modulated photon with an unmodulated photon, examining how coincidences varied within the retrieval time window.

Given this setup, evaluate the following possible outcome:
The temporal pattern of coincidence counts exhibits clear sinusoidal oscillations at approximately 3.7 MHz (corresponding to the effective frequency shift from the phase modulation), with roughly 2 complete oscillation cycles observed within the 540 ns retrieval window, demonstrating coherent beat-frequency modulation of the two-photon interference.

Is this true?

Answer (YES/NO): YES